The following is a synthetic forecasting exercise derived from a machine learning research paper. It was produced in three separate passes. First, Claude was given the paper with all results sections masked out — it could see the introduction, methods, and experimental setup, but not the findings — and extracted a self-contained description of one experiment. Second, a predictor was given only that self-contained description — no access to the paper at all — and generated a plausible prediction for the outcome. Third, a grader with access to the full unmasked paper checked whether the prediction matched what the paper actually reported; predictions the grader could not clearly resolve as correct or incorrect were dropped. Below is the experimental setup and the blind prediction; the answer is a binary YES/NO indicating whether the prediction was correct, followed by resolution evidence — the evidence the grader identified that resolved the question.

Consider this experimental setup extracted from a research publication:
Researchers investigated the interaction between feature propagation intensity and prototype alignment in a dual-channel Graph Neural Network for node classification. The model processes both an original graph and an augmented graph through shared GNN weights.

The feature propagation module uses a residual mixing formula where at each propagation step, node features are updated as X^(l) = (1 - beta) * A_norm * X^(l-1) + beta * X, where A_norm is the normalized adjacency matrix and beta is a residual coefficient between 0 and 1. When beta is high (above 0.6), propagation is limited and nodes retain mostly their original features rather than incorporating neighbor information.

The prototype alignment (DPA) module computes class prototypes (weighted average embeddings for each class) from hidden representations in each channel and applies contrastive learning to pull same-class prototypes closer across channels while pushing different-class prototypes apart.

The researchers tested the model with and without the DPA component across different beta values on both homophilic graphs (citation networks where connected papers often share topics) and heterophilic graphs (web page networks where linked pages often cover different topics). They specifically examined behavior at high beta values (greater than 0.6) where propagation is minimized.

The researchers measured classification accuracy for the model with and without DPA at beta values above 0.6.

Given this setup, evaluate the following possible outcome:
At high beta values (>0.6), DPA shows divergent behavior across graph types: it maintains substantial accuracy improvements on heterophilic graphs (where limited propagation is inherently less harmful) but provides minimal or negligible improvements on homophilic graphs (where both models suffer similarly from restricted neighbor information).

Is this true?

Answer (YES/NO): NO